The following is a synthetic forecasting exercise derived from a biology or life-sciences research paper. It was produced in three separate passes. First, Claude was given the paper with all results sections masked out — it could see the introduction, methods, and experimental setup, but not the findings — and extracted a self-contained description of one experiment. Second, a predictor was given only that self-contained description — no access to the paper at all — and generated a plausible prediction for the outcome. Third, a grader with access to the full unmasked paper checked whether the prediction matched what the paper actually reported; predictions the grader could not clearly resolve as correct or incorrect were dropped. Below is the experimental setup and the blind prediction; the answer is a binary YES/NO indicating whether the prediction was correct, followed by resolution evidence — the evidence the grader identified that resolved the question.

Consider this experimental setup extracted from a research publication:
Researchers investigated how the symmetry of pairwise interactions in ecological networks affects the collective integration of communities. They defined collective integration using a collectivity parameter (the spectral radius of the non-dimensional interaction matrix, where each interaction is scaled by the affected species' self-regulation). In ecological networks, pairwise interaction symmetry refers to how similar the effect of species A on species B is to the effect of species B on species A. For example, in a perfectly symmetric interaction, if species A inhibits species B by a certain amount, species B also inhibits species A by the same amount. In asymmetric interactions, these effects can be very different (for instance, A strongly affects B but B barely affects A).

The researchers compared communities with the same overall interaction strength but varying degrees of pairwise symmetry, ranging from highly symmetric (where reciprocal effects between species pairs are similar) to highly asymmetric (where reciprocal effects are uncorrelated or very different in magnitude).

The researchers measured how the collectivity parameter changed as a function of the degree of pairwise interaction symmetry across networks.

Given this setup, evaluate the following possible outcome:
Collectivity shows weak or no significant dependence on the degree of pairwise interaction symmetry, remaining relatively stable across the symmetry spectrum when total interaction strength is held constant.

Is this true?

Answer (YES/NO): NO